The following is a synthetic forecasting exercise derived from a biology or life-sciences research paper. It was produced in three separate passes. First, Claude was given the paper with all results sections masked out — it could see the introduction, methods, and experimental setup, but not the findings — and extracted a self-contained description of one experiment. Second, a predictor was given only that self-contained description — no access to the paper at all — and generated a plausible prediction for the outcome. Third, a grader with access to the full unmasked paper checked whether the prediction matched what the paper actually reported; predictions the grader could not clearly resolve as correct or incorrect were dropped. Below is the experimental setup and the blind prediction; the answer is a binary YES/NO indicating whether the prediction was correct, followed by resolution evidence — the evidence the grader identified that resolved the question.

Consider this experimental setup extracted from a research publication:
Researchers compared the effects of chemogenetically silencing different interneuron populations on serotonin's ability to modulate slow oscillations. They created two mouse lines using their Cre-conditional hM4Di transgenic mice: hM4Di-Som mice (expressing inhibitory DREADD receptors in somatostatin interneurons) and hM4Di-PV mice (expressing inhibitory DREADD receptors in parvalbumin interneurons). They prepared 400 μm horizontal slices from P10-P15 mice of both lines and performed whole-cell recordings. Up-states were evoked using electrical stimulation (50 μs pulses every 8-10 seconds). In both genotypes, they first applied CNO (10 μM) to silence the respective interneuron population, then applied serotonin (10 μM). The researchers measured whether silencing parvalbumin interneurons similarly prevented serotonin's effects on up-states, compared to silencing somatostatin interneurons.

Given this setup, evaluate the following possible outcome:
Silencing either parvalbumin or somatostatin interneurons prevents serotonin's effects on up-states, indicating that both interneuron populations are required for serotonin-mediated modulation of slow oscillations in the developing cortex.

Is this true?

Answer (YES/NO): NO